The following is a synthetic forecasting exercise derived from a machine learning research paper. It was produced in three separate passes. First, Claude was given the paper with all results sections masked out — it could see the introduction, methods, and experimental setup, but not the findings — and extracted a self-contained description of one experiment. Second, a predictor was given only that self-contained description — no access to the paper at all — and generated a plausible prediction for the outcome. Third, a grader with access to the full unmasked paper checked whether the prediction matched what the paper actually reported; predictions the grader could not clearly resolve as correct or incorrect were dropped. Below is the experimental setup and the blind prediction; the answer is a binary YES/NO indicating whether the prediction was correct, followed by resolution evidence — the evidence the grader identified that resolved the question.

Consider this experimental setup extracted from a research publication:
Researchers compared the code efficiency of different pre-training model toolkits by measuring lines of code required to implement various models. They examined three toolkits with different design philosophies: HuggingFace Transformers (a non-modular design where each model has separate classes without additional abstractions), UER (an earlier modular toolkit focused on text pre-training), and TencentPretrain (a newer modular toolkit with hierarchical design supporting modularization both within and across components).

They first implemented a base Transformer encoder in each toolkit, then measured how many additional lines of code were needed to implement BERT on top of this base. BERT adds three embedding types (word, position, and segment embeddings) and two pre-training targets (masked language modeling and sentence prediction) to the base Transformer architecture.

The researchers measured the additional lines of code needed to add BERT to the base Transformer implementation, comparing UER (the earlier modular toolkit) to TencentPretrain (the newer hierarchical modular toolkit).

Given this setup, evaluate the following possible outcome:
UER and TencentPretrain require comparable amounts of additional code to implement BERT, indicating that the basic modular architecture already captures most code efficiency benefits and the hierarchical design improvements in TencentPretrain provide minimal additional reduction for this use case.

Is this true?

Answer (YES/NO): NO